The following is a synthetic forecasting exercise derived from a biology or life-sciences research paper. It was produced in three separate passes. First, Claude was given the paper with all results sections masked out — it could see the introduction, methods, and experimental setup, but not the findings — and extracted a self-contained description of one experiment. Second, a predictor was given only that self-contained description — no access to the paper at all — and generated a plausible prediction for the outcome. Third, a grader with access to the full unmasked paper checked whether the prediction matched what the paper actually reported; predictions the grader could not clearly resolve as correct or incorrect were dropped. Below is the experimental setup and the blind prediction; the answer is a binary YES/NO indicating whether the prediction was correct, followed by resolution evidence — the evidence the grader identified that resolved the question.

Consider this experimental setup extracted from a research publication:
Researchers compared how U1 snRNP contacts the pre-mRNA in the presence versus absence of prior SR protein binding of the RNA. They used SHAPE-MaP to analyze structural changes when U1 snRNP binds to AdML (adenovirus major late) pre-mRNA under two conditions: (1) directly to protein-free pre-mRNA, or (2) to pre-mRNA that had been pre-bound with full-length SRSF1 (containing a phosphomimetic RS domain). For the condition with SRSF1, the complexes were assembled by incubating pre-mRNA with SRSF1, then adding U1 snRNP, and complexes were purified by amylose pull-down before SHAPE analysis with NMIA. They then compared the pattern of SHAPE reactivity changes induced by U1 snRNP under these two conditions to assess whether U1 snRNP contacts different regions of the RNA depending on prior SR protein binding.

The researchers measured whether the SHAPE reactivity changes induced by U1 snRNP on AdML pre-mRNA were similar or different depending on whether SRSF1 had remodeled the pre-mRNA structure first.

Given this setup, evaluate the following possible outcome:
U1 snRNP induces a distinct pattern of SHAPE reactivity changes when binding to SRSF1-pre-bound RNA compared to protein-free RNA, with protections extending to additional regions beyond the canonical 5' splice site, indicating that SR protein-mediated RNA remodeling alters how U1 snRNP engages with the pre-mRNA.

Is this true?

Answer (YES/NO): YES